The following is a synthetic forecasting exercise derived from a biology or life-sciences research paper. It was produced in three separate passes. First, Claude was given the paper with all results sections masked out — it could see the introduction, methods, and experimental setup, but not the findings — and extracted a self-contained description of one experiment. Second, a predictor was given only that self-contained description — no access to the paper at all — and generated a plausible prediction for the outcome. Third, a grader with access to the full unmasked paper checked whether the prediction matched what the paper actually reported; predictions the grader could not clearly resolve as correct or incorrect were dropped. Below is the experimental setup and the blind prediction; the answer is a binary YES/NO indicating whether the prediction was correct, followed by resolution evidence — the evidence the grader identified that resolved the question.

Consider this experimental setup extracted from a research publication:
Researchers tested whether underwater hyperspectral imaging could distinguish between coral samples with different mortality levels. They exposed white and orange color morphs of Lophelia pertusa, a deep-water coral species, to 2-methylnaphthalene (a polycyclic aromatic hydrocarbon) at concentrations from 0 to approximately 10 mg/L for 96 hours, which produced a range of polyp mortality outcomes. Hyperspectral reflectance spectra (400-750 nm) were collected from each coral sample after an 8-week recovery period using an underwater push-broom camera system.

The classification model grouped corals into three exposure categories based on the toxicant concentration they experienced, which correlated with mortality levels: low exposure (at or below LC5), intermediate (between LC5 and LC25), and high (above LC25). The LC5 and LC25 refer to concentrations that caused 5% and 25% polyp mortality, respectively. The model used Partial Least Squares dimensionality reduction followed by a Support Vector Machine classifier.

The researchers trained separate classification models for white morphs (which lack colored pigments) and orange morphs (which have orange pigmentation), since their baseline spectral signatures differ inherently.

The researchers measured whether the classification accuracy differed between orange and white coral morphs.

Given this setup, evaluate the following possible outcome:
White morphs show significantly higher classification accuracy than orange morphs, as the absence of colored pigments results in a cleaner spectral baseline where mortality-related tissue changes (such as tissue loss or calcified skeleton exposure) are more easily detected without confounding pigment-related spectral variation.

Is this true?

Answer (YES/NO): NO